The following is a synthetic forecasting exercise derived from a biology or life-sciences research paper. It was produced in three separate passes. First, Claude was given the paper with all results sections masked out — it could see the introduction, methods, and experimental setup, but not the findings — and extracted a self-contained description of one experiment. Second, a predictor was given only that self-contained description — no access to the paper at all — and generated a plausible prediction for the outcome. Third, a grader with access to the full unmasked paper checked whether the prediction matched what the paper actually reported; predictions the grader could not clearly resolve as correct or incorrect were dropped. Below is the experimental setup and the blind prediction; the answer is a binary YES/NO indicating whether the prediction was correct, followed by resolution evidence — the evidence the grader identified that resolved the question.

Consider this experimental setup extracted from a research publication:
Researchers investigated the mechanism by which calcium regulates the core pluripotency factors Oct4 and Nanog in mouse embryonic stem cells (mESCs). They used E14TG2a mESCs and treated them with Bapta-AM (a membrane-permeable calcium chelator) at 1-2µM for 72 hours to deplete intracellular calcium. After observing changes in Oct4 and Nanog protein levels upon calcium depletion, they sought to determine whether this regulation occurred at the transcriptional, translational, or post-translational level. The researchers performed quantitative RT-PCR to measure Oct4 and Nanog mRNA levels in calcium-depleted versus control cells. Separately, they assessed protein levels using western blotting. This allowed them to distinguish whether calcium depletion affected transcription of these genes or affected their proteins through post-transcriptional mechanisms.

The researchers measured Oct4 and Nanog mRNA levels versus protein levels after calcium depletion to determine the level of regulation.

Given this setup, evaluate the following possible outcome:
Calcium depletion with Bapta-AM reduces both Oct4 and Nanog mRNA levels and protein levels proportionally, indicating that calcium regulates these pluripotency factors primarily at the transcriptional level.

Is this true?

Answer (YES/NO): NO